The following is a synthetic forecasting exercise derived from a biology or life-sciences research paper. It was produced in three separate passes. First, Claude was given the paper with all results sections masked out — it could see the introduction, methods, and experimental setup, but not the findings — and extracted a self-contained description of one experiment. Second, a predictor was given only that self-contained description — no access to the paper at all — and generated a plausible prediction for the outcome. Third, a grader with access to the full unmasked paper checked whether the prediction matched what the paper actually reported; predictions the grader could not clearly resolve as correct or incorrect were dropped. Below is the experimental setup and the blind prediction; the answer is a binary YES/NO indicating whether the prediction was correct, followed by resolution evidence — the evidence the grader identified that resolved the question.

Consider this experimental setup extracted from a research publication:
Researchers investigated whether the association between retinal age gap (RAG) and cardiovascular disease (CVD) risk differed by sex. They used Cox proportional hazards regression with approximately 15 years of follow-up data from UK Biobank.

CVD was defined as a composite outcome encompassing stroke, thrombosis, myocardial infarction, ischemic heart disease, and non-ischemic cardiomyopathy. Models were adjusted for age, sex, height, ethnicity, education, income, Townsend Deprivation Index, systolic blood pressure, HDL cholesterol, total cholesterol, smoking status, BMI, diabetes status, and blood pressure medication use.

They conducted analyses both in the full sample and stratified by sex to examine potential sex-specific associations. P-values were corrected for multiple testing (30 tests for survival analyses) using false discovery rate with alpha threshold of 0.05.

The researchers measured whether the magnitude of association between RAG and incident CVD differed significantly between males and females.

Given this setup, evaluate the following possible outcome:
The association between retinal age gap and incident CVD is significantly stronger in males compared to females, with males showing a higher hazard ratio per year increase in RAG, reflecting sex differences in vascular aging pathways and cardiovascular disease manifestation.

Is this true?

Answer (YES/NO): NO